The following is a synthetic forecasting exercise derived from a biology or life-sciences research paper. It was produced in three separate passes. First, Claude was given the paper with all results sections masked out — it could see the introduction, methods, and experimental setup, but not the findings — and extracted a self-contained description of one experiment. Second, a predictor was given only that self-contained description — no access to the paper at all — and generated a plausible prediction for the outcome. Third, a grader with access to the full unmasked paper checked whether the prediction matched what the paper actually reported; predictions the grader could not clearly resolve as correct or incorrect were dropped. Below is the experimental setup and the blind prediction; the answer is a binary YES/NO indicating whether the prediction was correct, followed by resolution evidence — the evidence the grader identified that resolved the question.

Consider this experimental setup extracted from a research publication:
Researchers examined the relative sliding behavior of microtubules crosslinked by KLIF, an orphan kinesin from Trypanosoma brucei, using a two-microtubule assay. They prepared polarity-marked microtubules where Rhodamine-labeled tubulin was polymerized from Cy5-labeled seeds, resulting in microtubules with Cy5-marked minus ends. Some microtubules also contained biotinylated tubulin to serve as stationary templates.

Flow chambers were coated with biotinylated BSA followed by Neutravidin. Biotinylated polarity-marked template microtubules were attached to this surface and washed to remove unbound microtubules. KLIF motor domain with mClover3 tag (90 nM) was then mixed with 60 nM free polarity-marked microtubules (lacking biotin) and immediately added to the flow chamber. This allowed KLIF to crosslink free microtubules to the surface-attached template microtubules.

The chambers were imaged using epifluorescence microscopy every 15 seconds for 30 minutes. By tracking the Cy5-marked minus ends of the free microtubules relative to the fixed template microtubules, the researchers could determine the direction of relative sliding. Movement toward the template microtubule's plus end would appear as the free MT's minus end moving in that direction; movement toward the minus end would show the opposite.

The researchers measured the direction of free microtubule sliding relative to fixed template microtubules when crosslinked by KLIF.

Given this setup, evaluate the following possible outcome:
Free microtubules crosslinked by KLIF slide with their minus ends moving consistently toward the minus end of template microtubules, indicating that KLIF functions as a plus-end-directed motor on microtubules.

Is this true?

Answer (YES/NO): NO